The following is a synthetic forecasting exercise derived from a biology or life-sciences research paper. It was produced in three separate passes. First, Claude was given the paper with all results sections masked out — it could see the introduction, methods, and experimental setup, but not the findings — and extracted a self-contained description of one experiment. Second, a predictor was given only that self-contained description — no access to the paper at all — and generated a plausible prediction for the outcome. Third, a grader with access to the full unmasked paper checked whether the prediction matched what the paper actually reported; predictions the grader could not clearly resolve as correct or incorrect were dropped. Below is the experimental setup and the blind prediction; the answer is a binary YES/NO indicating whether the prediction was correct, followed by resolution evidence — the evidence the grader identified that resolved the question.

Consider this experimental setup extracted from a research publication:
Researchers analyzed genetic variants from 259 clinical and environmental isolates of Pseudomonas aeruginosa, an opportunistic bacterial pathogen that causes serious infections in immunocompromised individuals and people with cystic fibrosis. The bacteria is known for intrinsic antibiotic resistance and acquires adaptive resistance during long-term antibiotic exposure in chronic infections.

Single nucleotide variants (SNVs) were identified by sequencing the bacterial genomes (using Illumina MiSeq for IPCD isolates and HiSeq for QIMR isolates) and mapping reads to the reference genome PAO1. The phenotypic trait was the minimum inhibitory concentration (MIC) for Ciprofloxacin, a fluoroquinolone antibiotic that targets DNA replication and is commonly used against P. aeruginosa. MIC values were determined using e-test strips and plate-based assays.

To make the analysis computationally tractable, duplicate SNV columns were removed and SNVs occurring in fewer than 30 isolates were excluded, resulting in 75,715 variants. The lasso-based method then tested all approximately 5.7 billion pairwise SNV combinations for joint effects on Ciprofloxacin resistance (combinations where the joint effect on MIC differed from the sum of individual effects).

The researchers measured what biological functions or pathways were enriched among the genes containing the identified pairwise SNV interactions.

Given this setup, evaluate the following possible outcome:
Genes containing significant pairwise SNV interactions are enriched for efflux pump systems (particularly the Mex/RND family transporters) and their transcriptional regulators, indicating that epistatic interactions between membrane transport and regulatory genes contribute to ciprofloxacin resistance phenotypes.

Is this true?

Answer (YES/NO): NO